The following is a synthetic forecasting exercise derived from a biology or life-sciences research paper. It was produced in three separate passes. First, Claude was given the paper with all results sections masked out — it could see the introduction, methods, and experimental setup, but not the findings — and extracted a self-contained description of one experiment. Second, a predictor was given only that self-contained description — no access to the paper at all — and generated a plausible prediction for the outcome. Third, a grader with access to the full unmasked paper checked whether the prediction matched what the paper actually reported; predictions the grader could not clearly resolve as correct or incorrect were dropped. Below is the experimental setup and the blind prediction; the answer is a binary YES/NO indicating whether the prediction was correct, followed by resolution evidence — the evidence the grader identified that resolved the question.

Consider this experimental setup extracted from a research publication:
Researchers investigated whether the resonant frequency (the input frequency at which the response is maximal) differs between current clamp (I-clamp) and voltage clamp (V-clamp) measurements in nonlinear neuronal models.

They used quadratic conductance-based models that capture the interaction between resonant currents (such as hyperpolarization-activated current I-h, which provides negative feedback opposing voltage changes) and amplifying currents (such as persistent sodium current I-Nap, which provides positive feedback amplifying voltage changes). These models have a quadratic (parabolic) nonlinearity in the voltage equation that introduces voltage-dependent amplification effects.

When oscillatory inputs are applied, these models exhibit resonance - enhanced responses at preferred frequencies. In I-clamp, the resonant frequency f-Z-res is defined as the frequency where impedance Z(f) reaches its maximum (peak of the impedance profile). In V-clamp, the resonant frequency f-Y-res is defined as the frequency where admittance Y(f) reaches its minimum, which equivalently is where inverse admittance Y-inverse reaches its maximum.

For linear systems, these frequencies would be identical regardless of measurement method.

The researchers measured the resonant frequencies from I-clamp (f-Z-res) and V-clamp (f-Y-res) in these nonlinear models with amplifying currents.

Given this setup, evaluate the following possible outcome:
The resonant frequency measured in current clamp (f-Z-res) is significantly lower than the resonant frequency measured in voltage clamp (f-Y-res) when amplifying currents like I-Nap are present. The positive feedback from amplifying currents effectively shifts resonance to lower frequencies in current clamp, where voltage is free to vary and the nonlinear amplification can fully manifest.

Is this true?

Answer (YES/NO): YES